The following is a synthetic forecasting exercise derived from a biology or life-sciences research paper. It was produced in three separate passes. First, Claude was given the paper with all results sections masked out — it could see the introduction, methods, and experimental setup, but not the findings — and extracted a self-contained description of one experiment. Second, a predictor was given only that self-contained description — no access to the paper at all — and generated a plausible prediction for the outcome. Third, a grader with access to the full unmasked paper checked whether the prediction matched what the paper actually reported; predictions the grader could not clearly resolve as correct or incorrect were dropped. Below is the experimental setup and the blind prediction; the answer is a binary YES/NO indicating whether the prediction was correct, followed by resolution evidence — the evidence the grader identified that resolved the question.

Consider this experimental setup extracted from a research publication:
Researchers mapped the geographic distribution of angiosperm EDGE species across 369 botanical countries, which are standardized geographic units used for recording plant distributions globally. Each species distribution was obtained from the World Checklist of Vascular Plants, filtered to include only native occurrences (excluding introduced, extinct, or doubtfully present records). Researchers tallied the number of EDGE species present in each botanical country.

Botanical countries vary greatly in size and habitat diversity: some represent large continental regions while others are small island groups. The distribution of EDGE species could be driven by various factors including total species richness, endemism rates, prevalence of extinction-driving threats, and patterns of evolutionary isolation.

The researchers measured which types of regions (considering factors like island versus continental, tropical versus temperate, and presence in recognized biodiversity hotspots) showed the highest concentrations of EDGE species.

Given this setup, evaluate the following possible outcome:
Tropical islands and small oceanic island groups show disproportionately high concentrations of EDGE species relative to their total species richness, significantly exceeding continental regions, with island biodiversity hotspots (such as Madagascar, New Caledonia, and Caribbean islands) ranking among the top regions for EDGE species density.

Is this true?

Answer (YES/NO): NO